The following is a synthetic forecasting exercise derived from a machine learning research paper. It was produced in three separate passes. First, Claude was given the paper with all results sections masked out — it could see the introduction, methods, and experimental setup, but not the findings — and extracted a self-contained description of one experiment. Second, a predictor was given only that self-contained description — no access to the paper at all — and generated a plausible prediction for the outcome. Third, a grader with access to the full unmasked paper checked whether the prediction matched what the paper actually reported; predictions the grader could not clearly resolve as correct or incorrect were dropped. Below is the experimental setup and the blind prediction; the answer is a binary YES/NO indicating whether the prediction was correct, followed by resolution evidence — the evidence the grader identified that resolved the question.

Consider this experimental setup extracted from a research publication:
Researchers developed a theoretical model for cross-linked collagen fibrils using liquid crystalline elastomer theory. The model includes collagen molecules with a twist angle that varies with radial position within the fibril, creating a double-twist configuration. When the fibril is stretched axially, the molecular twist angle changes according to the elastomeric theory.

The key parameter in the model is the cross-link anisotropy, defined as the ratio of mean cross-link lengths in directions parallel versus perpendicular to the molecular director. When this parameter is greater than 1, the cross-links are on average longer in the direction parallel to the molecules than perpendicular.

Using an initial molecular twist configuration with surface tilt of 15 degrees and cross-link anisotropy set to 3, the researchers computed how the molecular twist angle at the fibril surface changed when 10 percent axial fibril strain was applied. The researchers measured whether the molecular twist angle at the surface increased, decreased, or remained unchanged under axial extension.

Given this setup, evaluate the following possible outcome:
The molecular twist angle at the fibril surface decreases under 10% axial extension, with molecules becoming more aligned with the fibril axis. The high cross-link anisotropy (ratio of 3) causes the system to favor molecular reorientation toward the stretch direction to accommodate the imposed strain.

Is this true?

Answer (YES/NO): YES